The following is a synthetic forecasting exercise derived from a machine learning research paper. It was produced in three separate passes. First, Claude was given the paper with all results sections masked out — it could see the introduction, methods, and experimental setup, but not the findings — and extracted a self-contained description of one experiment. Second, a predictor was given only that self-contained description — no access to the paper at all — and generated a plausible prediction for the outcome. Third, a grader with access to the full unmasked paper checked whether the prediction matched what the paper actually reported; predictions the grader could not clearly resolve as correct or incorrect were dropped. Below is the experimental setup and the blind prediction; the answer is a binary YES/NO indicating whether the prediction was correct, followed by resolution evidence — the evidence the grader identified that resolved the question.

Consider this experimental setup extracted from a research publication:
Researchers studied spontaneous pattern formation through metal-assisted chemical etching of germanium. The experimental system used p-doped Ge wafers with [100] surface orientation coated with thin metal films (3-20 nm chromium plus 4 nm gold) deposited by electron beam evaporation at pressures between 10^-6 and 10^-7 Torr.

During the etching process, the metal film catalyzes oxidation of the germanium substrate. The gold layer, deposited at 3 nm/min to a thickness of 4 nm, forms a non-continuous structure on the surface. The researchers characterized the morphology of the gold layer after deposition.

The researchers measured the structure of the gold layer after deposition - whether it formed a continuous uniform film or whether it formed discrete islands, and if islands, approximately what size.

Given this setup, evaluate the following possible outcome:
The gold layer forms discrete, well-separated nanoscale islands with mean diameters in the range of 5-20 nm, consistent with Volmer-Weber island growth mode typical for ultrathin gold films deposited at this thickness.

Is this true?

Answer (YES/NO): NO